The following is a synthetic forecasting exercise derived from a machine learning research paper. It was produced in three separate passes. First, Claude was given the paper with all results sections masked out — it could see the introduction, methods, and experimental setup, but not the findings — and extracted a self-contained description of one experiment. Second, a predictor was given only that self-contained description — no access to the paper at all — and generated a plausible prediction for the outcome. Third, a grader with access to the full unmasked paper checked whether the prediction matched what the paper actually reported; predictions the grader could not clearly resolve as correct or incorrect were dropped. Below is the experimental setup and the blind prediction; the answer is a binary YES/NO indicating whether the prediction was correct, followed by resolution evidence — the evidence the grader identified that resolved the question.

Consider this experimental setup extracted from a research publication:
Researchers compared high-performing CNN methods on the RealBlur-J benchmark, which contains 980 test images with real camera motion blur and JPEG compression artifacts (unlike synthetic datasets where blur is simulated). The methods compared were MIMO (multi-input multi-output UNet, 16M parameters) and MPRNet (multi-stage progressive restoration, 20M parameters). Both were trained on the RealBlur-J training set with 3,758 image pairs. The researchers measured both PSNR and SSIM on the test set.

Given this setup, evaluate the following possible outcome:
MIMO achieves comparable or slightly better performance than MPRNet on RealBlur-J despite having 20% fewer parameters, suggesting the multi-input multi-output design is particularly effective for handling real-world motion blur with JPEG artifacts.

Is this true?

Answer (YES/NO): YES